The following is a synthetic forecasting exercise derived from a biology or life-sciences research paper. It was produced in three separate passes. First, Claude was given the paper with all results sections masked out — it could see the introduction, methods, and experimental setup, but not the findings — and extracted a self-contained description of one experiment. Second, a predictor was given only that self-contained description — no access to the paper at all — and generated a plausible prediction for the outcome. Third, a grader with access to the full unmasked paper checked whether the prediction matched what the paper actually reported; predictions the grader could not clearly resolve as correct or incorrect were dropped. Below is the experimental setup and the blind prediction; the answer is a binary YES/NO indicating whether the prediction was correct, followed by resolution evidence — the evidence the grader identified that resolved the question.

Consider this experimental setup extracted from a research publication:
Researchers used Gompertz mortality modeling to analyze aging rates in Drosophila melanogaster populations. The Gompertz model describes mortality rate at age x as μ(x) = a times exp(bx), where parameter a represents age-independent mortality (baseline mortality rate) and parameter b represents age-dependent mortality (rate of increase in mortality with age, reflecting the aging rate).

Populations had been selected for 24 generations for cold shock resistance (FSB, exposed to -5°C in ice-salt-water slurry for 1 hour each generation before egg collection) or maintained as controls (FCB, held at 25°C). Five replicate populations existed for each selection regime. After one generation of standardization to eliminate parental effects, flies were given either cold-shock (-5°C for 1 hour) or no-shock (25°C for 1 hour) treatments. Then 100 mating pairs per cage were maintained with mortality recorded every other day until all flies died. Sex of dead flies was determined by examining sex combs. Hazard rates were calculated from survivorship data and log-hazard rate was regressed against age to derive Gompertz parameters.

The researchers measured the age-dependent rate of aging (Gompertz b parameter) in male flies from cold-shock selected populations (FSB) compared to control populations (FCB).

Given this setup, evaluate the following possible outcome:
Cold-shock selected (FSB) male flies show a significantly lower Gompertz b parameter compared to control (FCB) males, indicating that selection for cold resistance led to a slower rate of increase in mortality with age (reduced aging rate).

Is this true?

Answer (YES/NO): NO